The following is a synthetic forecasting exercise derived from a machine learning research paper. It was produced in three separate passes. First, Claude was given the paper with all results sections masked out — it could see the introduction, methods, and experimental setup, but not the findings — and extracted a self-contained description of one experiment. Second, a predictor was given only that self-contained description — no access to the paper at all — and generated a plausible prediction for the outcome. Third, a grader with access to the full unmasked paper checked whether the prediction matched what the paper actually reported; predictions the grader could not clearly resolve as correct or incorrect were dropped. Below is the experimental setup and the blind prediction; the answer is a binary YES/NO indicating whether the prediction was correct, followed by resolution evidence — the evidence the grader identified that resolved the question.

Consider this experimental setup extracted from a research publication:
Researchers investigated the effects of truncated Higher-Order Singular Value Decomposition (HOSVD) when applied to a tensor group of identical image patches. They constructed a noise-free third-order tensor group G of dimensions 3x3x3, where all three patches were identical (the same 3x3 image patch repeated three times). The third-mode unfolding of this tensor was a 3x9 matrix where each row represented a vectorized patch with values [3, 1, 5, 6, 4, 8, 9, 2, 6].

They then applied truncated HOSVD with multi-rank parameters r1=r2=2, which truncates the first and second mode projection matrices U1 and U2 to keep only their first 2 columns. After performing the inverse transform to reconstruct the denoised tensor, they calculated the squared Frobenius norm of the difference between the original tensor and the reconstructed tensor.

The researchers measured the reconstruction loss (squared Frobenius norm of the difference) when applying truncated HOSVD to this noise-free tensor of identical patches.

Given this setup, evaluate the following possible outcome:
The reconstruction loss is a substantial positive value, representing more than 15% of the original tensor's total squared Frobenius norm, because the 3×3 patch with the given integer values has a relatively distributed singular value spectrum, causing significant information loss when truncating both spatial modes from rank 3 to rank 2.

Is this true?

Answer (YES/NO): NO